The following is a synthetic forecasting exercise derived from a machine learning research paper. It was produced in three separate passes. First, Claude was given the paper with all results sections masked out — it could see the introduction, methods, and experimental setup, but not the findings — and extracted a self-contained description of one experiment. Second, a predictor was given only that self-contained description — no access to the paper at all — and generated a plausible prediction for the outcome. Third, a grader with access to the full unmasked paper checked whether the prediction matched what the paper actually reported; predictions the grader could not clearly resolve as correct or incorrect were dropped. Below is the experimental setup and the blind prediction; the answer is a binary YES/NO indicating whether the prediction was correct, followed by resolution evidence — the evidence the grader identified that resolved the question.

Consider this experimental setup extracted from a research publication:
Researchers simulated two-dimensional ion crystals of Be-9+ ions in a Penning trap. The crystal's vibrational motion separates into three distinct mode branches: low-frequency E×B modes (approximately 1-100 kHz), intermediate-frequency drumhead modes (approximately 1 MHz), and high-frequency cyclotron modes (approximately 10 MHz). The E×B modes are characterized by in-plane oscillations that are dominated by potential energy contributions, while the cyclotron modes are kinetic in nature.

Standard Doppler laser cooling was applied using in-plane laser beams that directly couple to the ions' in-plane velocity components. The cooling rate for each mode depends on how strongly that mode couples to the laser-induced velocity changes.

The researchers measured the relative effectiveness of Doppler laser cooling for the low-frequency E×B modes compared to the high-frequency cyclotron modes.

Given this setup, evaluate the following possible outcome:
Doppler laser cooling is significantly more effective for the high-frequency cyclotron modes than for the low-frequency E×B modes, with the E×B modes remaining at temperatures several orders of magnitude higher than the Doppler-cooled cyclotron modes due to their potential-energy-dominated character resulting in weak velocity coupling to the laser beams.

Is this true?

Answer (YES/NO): NO